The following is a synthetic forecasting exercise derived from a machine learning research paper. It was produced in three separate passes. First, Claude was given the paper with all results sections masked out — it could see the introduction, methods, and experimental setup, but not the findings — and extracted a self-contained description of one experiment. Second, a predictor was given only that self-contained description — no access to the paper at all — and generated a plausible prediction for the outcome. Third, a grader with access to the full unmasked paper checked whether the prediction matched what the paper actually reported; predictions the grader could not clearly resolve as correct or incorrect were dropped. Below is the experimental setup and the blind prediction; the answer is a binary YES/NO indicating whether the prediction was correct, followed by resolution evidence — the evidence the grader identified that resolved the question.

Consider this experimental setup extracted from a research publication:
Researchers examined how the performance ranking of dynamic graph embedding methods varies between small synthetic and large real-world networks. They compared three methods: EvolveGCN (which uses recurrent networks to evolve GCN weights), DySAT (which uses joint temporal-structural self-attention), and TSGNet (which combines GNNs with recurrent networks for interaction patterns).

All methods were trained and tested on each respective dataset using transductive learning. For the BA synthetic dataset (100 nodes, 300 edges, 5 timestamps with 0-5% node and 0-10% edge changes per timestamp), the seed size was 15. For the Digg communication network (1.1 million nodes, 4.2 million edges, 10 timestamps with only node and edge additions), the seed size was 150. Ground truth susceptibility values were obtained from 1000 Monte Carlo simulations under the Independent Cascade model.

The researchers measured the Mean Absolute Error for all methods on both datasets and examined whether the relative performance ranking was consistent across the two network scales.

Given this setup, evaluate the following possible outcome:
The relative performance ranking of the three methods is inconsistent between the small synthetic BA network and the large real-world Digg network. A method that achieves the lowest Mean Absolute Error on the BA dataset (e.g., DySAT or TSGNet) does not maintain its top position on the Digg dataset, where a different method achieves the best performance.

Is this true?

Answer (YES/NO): YES